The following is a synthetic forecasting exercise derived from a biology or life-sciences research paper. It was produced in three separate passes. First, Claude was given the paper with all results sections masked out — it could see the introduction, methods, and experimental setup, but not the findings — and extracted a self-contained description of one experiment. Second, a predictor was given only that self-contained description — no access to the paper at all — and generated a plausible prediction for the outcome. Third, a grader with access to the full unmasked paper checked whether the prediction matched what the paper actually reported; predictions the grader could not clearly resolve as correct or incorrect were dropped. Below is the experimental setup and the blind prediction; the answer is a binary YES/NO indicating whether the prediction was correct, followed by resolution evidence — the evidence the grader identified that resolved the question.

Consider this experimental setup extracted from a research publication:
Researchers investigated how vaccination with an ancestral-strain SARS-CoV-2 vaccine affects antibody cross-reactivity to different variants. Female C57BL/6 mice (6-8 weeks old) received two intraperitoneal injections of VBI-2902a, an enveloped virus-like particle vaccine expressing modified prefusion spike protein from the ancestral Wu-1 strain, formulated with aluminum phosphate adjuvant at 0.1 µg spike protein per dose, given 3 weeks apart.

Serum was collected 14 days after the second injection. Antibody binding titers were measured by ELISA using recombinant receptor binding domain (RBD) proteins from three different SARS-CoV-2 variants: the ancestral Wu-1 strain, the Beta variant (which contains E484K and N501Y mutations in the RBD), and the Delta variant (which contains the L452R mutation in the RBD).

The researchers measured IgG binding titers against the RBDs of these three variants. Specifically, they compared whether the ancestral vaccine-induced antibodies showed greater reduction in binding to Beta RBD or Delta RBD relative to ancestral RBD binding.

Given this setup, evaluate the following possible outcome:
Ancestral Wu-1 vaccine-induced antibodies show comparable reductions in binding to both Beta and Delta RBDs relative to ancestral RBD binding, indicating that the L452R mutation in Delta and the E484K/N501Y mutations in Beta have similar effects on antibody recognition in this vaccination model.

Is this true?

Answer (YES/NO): NO